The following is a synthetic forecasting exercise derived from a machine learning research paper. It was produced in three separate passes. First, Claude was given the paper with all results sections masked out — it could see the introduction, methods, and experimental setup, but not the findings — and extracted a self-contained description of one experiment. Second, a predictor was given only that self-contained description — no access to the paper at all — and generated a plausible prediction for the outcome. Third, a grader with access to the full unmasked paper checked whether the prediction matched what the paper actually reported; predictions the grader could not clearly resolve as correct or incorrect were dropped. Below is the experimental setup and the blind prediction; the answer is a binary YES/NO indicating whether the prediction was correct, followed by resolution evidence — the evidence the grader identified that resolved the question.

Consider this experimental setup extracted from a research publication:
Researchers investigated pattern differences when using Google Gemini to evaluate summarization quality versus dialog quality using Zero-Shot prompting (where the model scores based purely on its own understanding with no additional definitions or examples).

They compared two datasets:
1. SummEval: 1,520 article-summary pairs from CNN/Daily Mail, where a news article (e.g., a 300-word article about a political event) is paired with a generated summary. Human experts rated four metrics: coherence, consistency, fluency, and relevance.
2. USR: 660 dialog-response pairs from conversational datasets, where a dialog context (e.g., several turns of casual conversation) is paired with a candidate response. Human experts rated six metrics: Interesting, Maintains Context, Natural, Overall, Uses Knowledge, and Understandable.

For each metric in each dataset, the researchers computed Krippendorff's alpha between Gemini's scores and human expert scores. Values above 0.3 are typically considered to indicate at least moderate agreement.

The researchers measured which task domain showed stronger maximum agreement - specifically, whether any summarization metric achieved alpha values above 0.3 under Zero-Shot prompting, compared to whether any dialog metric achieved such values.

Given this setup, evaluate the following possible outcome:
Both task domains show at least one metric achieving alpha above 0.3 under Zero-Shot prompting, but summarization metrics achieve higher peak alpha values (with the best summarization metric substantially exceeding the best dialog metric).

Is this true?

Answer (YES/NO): NO